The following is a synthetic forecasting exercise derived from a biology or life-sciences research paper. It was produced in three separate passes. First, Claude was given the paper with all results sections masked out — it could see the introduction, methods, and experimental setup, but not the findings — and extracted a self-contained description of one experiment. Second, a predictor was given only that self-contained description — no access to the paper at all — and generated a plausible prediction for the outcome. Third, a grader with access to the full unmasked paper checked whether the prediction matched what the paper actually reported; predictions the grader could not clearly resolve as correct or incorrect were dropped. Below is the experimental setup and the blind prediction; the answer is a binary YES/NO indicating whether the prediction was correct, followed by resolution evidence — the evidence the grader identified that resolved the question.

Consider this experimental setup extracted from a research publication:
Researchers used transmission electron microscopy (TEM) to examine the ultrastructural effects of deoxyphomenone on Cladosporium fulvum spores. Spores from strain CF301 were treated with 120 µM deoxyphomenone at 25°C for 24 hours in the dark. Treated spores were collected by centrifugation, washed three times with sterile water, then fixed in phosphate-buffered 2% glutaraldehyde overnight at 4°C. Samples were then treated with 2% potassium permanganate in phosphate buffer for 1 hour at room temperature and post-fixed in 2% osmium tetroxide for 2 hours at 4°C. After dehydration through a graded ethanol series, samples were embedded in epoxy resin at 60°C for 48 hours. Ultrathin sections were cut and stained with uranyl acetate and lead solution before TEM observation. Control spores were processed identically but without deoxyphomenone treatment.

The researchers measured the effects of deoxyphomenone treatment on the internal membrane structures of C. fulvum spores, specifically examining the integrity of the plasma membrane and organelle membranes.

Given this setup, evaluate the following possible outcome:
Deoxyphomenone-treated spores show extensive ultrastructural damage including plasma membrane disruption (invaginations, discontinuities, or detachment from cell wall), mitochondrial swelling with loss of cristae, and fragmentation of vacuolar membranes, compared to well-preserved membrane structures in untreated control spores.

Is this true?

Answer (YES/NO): NO